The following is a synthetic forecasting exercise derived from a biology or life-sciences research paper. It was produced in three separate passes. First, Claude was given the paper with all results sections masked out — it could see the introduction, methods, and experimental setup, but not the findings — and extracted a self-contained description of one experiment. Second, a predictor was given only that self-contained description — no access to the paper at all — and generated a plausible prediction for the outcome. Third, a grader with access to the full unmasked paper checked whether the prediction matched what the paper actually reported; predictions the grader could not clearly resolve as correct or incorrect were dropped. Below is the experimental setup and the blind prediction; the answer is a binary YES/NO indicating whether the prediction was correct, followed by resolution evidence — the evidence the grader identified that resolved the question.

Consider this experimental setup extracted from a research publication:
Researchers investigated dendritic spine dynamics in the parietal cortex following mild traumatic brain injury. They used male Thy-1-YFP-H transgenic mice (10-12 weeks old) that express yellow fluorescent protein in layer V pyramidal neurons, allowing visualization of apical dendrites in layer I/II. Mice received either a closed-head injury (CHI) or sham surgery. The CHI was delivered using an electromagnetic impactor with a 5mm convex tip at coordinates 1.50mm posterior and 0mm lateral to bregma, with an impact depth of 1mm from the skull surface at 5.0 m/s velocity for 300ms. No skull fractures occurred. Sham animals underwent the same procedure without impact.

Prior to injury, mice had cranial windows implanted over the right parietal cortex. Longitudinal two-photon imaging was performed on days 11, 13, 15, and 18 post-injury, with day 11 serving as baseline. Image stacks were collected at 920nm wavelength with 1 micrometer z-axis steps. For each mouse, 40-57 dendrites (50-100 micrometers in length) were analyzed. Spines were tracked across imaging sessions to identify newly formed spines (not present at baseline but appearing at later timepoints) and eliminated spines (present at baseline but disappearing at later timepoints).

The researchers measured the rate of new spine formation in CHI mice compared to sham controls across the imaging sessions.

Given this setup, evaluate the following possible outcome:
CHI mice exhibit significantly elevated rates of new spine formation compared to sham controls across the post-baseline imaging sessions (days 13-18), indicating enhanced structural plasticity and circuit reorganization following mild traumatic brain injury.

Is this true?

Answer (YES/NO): YES